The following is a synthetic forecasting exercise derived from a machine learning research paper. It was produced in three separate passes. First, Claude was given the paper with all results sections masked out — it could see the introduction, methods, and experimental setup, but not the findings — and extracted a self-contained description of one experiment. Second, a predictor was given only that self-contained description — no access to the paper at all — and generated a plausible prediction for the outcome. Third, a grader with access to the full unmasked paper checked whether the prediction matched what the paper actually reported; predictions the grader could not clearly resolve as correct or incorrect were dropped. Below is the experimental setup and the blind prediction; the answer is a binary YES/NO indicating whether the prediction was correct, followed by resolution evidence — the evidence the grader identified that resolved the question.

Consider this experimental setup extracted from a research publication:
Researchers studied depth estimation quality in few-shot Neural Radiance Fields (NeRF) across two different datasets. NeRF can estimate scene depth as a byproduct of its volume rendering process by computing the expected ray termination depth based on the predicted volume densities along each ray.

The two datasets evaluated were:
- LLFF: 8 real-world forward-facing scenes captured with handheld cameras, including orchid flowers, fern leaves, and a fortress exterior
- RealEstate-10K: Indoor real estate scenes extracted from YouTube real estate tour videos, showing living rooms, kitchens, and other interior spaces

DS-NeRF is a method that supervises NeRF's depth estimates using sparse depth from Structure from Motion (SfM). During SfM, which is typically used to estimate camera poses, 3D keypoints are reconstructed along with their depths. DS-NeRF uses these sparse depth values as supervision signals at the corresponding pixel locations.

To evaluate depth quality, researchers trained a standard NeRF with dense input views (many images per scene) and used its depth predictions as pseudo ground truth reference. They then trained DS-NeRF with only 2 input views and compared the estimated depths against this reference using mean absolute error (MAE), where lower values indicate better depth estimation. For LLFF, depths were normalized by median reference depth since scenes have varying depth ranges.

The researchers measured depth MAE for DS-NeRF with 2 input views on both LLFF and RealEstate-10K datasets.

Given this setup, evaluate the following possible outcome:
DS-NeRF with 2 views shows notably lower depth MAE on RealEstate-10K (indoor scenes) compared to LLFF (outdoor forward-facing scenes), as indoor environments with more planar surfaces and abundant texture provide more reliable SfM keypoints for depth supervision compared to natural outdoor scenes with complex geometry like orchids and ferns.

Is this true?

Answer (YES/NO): NO